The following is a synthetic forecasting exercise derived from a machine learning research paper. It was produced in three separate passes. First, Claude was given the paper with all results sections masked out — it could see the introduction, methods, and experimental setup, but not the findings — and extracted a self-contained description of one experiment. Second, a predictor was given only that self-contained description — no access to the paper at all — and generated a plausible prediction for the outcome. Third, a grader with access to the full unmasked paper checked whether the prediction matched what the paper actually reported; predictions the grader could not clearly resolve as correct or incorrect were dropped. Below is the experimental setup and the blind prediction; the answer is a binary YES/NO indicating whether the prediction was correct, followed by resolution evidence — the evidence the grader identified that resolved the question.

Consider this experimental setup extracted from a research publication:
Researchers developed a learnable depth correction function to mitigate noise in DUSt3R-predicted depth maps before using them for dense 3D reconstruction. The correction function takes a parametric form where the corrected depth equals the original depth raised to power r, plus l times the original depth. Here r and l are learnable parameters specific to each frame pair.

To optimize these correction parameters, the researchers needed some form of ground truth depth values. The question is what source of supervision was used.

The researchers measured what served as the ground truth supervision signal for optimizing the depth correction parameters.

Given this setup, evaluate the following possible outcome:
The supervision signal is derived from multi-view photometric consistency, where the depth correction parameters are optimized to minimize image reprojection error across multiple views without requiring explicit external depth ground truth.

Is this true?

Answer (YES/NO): NO